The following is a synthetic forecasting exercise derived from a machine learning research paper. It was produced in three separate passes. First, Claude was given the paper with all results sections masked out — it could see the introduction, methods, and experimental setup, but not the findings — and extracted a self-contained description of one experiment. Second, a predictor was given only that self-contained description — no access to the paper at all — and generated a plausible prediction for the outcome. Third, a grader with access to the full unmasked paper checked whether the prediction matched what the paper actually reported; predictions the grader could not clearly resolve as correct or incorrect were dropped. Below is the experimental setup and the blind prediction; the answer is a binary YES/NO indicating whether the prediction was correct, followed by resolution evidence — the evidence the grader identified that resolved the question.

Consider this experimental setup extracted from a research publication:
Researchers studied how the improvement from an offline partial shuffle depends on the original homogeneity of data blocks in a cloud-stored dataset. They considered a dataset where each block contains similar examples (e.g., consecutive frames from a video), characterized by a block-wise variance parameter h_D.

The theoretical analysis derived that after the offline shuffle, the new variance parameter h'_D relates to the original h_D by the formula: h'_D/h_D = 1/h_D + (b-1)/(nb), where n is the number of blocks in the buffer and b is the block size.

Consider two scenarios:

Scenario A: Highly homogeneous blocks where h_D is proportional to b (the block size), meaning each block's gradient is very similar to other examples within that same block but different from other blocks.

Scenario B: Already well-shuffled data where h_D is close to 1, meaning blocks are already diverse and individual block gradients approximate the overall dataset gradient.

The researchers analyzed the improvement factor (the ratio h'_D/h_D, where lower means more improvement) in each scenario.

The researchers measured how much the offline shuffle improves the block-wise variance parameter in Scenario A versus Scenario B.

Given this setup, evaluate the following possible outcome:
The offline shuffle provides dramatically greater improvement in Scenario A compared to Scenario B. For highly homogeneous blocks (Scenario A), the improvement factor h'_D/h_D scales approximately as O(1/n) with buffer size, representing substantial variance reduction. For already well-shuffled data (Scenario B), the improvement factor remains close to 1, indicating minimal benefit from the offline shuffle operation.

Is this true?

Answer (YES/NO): YES